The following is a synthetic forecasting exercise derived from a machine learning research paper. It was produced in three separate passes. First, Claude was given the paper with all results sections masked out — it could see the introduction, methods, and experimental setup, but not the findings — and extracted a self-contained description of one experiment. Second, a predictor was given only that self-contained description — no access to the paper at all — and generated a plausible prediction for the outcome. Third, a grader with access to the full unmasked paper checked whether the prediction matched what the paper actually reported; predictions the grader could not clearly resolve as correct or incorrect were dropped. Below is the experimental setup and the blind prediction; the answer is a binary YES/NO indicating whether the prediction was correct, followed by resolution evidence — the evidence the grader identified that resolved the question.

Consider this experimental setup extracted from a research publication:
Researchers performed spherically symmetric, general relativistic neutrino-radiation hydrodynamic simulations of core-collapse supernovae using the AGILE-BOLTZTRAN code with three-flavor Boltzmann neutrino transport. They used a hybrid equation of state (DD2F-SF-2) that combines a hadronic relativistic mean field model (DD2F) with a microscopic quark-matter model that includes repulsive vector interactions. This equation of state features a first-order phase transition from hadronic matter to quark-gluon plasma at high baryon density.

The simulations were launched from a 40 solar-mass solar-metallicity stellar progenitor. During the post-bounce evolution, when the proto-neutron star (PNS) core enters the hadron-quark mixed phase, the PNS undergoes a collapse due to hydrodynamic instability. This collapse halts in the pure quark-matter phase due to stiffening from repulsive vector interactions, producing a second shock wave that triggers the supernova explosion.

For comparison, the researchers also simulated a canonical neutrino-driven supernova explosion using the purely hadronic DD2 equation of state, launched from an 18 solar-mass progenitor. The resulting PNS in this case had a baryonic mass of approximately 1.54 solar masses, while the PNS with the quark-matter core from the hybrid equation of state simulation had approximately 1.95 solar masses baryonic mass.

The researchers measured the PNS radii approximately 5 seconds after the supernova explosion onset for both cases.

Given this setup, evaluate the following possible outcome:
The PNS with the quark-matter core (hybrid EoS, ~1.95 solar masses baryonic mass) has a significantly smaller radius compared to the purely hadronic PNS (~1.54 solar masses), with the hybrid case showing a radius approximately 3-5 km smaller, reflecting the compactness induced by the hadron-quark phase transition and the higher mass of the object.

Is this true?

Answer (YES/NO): NO